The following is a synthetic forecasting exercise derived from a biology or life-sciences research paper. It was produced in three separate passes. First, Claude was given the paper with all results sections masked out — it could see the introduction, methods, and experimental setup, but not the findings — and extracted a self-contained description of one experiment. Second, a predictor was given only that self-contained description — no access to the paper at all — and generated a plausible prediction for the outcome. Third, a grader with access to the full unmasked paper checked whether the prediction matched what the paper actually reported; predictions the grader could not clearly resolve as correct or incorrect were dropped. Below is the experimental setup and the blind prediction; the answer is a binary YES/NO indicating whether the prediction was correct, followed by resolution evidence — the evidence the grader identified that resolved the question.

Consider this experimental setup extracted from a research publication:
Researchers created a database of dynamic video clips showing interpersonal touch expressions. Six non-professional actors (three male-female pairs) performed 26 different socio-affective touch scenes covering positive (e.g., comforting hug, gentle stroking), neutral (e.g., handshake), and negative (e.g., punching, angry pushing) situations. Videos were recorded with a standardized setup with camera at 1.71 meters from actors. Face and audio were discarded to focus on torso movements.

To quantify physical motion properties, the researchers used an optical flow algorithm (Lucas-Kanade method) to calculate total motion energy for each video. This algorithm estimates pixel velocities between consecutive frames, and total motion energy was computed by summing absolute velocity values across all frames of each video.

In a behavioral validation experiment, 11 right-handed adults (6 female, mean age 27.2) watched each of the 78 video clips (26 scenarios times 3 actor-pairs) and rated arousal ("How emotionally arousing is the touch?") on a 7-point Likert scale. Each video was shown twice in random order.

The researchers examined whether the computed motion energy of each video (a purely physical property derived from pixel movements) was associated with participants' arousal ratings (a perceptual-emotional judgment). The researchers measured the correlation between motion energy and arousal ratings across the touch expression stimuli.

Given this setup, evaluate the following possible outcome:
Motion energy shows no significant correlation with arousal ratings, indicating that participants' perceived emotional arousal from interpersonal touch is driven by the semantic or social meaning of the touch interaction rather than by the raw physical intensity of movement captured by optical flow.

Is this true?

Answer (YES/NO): NO